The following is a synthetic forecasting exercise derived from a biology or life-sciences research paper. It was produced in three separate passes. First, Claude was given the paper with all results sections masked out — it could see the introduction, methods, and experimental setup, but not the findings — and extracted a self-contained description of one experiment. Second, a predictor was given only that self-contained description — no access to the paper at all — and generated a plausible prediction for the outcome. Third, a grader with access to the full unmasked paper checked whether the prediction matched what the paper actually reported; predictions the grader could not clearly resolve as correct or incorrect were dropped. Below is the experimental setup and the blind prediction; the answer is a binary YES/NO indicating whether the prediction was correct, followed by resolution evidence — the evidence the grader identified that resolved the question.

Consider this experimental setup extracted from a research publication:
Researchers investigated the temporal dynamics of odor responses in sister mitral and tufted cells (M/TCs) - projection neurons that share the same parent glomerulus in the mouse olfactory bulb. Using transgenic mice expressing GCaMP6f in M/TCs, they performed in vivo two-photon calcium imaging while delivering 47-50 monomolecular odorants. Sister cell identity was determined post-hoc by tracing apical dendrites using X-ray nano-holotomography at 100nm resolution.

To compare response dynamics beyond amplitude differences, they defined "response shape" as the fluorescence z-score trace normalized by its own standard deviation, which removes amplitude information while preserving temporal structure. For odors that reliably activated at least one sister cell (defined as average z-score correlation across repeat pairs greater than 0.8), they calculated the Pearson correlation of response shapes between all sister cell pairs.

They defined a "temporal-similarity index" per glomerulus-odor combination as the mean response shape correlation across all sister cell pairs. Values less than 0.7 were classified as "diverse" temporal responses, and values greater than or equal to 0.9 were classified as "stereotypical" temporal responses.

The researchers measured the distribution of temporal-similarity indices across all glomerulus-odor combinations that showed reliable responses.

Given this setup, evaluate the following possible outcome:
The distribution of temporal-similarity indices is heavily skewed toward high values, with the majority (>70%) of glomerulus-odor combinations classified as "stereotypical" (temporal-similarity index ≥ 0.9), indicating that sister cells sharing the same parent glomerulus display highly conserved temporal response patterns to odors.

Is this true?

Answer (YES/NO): NO